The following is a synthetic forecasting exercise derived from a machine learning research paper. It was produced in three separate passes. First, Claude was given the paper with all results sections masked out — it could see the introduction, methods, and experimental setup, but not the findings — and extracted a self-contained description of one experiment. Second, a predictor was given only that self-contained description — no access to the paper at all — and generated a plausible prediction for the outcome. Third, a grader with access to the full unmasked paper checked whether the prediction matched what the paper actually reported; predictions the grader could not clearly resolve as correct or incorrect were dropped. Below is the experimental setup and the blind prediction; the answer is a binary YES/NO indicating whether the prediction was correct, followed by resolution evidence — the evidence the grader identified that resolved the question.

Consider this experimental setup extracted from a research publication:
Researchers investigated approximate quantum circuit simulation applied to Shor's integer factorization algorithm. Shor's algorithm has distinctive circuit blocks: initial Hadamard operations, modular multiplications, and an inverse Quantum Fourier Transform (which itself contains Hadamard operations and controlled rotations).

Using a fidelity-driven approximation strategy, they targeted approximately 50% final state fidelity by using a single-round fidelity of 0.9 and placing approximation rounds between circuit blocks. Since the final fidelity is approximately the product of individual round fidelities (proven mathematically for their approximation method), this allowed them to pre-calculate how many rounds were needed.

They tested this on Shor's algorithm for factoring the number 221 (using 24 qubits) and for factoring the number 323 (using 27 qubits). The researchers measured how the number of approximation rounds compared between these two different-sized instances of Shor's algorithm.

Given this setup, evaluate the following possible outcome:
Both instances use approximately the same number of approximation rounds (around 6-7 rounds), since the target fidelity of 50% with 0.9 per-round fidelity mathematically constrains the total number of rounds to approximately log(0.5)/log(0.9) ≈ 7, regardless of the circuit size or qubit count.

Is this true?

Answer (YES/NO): NO